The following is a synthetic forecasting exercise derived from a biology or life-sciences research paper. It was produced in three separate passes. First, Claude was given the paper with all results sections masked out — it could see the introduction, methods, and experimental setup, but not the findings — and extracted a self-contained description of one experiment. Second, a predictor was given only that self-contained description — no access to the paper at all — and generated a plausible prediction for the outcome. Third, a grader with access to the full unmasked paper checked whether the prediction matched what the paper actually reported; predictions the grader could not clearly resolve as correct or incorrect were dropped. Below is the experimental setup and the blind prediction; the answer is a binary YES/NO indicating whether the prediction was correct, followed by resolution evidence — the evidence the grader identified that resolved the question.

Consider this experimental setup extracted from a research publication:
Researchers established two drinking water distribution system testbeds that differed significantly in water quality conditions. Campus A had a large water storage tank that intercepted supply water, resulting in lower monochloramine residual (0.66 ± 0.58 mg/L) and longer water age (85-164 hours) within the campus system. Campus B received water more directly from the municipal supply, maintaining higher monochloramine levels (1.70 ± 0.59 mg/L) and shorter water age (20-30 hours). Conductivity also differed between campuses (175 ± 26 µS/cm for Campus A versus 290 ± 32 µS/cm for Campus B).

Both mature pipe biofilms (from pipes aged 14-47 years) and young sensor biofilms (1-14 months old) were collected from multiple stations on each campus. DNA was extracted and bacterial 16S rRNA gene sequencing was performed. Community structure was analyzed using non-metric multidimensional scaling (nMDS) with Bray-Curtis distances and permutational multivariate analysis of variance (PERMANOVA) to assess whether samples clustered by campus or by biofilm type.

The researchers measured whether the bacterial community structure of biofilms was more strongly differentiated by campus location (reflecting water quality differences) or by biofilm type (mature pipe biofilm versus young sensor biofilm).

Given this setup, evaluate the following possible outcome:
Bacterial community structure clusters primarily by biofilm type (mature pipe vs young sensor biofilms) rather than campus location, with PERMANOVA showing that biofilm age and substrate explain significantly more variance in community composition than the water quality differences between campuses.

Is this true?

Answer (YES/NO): NO